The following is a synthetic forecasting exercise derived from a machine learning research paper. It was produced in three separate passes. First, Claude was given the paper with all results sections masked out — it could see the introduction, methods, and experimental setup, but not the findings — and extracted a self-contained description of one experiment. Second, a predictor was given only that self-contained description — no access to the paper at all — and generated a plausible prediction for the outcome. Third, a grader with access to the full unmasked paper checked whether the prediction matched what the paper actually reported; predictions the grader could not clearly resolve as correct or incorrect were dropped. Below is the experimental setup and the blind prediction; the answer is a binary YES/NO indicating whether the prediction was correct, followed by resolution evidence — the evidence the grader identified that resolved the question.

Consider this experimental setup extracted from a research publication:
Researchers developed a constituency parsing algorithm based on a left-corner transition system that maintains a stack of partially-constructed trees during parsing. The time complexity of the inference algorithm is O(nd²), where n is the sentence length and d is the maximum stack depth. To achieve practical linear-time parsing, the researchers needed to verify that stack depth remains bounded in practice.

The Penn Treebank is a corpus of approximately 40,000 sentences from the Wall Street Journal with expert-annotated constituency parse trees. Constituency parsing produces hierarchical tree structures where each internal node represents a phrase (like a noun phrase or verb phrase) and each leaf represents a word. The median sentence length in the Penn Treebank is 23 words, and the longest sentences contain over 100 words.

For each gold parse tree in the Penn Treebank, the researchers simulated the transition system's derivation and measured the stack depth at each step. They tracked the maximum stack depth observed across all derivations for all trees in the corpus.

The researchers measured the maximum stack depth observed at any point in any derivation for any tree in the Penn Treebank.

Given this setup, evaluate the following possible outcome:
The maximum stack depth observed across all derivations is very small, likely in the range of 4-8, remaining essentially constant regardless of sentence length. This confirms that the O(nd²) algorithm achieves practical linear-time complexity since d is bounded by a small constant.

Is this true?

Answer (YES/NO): YES